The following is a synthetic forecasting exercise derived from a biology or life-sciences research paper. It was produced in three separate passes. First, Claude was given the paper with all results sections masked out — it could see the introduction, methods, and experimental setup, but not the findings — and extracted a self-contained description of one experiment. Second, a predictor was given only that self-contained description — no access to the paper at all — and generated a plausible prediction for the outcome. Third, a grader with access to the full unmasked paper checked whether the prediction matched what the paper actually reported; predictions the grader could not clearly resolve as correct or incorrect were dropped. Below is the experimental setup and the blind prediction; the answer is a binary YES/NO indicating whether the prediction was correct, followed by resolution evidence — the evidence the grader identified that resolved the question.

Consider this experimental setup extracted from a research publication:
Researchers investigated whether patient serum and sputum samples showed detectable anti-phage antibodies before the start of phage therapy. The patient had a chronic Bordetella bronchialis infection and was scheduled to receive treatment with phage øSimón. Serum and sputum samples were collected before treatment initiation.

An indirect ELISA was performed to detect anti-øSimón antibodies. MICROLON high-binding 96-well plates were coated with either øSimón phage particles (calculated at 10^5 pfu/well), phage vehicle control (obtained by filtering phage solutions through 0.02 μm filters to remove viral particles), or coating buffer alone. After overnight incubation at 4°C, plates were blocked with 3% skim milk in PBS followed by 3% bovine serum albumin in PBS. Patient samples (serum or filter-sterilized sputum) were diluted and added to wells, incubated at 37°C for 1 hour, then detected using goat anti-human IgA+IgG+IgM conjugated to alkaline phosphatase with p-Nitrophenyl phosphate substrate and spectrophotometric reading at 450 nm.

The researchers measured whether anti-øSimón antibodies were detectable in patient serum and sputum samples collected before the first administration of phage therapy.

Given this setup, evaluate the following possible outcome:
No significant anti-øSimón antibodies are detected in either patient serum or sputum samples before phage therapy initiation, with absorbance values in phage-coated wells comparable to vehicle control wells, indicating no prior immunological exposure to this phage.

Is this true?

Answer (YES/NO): NO